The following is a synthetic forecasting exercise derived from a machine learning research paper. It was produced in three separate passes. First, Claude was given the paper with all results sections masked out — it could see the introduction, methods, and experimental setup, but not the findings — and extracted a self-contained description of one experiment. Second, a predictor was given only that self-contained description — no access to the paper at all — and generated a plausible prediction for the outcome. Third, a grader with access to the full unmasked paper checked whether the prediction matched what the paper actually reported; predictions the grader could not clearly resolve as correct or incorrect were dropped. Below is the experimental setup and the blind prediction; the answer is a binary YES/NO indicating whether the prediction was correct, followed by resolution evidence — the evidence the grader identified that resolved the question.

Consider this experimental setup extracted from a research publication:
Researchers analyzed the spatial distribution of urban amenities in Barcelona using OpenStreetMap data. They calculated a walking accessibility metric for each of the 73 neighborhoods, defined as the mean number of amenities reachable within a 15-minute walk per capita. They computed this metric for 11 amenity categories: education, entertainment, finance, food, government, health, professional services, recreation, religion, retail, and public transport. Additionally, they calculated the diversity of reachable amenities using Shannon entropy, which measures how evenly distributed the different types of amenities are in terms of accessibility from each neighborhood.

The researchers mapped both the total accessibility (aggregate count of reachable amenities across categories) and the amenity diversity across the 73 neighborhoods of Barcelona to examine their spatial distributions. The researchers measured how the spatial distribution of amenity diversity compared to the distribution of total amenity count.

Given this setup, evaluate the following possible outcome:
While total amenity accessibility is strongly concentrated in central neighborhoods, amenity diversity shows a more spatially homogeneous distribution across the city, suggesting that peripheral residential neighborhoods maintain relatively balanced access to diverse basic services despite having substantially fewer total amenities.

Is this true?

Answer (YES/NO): NO